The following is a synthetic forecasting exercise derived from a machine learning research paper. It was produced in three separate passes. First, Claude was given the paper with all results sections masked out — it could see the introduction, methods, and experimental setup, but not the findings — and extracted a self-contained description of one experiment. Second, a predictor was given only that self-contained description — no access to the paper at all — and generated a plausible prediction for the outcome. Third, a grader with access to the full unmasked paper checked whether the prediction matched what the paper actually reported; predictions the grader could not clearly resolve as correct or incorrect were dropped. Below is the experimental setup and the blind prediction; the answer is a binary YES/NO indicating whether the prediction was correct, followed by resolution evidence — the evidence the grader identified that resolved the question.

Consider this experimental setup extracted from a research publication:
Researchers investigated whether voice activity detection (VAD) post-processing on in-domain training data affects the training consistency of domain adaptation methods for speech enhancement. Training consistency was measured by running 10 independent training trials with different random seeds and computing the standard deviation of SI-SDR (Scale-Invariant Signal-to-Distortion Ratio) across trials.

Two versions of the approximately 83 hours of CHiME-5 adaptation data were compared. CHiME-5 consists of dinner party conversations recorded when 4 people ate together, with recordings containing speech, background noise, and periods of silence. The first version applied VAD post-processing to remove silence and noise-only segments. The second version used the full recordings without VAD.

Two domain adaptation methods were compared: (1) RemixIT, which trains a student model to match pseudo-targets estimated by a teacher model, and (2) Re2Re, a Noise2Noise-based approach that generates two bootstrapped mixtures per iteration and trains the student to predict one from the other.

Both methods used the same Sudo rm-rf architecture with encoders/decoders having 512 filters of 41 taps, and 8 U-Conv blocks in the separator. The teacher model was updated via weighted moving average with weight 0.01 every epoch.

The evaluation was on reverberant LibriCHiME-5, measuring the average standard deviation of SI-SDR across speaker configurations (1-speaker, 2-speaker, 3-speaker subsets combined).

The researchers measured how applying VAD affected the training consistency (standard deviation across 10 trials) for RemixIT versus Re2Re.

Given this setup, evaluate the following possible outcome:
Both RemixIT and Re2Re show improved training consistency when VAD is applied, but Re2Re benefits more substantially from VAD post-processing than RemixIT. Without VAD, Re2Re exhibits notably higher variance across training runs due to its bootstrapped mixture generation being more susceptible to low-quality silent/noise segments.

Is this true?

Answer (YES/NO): NO